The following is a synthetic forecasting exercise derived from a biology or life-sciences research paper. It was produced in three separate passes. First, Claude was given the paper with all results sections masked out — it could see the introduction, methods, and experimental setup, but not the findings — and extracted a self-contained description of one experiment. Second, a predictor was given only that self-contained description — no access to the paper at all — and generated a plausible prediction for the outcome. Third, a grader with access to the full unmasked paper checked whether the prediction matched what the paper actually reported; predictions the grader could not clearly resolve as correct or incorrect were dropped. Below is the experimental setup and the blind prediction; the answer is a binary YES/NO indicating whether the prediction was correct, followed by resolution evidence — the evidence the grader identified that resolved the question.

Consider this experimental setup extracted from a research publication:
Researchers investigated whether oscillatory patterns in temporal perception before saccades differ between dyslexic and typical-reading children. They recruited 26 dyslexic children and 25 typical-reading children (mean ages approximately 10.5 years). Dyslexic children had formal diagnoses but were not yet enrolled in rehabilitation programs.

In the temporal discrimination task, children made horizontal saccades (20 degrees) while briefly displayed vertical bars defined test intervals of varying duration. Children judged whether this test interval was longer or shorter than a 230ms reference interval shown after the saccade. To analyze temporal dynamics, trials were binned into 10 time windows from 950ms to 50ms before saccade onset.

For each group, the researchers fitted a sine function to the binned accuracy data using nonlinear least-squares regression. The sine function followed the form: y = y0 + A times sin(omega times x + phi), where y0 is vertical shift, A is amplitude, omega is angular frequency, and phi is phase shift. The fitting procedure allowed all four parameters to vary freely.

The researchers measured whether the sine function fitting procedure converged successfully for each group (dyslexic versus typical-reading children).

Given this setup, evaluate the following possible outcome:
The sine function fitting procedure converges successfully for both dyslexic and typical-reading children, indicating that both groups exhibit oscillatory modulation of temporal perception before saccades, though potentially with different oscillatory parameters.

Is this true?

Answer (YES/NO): NO